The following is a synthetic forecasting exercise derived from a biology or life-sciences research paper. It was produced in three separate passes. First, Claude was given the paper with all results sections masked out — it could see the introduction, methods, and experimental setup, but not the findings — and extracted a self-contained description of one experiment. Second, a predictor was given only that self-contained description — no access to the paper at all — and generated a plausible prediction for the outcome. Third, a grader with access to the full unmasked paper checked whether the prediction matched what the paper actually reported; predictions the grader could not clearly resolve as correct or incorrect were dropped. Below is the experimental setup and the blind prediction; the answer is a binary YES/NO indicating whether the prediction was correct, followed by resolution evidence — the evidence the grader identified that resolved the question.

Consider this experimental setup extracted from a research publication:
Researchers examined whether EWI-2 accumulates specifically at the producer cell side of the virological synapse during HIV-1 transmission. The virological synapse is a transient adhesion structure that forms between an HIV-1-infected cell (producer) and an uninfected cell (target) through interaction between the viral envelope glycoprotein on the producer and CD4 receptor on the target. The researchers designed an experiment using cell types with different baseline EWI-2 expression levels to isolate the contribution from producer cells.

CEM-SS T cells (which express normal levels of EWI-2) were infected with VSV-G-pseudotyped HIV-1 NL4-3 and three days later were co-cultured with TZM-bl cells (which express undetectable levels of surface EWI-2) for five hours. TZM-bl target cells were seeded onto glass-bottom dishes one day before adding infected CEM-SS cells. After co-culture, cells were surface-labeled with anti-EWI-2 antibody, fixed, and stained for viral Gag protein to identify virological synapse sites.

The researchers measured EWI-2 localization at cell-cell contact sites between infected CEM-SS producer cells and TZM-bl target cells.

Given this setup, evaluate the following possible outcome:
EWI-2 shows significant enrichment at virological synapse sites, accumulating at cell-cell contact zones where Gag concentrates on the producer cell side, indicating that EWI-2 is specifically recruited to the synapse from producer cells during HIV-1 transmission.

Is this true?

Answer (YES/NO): YES